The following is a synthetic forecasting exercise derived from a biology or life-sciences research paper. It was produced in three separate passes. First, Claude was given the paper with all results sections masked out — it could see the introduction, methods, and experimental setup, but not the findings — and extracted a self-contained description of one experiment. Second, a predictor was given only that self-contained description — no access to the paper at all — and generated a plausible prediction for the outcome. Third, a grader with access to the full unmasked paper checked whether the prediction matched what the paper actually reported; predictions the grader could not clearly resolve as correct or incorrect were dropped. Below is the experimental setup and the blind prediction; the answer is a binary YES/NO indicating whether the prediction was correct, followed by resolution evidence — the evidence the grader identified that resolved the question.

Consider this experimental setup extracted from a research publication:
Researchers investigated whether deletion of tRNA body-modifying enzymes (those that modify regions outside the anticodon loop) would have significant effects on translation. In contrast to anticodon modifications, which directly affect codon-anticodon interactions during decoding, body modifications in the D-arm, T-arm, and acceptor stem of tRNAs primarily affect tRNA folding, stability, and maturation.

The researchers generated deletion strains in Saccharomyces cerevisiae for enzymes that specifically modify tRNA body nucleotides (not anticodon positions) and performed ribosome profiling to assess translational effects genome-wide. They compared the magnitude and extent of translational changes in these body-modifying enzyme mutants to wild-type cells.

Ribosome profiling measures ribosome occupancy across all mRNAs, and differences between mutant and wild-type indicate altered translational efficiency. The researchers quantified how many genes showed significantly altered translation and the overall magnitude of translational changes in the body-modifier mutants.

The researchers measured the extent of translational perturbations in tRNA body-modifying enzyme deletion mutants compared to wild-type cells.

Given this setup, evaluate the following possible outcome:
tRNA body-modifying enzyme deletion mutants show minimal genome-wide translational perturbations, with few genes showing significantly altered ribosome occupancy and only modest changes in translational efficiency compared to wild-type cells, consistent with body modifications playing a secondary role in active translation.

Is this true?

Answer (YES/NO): YES